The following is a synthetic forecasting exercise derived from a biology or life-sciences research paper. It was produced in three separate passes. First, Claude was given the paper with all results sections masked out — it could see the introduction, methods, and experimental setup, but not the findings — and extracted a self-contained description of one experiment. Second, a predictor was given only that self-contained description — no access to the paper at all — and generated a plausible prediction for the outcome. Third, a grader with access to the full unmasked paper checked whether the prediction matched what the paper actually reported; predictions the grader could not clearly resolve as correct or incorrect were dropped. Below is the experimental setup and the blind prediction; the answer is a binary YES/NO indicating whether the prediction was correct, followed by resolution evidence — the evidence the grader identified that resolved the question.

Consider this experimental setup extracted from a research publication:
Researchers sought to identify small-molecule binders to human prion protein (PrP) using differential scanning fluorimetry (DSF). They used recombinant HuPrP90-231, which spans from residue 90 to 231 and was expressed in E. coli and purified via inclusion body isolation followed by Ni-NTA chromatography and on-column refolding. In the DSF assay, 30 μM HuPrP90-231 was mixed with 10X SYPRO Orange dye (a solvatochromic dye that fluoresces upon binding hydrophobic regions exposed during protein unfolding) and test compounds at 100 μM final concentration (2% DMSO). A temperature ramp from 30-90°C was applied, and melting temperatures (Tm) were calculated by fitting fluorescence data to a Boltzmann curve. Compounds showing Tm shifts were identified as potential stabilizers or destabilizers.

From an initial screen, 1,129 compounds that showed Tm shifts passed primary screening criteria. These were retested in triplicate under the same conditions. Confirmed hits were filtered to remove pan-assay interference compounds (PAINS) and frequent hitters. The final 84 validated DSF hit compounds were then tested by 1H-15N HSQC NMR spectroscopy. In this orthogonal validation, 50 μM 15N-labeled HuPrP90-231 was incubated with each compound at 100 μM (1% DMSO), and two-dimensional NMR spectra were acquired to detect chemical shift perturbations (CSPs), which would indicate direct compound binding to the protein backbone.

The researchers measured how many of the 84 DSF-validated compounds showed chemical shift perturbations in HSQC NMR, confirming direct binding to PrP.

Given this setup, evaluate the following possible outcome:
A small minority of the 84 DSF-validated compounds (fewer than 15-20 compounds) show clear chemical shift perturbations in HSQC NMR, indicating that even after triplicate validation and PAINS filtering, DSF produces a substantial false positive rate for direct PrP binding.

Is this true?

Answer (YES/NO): NO